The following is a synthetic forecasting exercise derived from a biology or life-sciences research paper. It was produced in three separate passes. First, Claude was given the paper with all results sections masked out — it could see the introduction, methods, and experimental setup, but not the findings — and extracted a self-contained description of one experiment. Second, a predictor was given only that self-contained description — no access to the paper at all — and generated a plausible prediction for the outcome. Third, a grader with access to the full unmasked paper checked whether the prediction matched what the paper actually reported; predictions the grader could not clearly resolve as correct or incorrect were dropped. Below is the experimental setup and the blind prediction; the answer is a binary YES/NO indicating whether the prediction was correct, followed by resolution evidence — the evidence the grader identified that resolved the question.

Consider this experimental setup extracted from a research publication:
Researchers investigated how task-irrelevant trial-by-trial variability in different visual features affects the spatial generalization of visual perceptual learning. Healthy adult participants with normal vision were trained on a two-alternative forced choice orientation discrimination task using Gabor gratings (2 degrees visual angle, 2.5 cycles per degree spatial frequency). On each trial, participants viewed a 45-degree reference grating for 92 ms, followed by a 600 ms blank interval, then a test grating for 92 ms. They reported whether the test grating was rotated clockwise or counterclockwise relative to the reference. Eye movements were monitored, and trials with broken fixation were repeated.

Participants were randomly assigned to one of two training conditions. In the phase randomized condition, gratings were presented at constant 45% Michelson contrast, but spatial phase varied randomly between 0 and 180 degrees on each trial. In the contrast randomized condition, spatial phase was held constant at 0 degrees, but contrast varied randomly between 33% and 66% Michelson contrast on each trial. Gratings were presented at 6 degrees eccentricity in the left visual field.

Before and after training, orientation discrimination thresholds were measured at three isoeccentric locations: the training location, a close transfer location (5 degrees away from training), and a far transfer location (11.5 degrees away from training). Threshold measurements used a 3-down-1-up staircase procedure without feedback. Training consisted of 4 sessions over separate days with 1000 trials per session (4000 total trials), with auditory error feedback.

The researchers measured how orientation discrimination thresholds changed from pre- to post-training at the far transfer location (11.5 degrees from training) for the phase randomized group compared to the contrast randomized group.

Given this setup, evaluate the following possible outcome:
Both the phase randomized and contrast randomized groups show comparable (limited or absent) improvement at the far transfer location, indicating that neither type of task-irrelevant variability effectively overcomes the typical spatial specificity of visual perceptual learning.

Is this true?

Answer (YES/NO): NO